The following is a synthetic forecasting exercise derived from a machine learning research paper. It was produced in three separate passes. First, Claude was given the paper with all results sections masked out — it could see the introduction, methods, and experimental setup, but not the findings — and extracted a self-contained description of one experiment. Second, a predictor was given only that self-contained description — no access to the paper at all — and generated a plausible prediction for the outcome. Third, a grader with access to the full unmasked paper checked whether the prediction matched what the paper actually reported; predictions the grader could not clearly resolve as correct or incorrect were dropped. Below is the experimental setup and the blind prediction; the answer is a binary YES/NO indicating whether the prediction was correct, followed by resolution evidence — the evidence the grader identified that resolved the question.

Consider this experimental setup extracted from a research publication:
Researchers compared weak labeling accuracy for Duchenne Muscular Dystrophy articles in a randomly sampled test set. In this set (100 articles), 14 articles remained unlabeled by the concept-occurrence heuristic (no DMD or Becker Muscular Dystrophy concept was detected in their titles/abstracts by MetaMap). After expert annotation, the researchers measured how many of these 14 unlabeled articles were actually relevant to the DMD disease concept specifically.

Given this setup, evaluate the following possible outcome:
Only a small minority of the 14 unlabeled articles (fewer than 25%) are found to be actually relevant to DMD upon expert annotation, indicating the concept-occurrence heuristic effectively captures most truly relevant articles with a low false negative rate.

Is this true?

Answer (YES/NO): NO